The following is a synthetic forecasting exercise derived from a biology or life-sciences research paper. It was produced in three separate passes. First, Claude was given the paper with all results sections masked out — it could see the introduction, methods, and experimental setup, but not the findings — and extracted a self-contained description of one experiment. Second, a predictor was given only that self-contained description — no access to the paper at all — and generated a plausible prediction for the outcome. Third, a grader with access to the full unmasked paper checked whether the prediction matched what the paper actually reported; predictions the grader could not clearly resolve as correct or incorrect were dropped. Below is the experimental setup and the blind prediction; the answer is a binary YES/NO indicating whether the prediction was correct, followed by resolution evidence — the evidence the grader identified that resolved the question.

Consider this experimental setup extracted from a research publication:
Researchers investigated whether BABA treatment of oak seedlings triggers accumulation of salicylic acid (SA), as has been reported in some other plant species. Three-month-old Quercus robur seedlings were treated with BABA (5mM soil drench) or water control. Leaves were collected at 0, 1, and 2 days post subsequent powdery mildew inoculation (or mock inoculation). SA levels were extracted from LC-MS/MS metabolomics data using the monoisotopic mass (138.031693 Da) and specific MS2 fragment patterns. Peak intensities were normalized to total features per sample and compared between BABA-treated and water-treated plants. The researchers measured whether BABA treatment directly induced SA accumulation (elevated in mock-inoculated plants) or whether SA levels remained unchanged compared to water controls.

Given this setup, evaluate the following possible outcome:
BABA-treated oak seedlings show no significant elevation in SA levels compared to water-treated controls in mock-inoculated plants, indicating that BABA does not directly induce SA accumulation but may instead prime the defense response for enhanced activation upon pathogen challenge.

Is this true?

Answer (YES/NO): YES